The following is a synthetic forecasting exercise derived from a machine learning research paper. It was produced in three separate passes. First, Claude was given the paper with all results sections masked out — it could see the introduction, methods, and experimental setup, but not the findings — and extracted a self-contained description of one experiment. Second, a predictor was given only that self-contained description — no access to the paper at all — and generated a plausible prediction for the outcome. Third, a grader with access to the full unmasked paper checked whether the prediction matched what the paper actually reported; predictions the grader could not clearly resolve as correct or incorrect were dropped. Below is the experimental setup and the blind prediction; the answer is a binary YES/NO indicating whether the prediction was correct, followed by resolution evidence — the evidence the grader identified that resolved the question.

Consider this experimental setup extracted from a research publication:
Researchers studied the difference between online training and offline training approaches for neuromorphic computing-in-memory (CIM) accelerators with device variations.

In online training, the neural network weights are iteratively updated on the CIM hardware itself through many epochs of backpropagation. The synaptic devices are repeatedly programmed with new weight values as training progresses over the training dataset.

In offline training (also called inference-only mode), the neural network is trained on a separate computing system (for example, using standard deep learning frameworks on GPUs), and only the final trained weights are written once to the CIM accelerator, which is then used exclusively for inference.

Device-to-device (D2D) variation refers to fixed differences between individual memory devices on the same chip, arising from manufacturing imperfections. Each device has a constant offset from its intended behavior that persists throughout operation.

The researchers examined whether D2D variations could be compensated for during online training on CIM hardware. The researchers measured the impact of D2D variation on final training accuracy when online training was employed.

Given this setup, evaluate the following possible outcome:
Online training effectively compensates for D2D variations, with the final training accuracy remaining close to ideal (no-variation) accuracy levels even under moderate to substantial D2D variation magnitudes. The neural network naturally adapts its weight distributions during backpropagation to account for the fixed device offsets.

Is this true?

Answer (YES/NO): NO